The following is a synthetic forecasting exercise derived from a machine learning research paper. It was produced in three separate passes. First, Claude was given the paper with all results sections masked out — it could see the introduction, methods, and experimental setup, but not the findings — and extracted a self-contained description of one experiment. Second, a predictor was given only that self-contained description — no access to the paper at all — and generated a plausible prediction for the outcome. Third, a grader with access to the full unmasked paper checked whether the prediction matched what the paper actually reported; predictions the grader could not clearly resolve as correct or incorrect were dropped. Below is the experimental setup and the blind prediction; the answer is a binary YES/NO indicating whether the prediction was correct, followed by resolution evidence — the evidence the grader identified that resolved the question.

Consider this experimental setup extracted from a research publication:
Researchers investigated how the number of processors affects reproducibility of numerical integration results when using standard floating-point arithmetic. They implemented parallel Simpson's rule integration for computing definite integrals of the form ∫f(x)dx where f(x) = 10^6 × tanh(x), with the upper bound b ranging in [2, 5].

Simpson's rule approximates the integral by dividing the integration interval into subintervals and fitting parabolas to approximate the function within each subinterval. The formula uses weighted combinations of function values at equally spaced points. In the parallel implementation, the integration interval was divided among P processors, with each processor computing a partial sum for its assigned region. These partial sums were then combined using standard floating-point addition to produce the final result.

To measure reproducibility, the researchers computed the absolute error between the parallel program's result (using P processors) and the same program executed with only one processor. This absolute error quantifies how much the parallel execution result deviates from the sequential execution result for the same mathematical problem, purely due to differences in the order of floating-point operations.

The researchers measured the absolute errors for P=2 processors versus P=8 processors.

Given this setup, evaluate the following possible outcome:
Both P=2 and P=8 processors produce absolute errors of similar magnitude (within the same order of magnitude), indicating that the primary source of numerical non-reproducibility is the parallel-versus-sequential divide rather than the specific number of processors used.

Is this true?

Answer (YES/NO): NO